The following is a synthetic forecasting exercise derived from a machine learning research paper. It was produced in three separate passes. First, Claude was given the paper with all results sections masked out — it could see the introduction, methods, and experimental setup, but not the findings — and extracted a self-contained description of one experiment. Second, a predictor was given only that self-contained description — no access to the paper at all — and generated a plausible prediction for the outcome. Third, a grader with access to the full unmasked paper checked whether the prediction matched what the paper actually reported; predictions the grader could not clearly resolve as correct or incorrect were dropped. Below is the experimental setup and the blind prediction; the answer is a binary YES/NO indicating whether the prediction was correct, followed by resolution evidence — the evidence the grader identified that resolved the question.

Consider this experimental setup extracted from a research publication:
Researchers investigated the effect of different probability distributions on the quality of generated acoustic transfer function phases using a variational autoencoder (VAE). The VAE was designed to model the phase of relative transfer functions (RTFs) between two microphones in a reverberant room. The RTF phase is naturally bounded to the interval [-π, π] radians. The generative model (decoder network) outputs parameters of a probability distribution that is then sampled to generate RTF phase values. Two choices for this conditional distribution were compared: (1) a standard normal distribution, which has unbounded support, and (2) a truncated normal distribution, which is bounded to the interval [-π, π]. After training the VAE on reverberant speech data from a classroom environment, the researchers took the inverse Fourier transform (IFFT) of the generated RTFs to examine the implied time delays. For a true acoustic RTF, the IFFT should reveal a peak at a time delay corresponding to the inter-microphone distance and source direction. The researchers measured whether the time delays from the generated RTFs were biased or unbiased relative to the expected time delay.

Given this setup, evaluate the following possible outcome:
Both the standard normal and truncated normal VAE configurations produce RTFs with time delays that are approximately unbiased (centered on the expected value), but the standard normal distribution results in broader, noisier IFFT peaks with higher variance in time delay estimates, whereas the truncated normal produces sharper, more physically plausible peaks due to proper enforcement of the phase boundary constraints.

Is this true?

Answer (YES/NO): NO